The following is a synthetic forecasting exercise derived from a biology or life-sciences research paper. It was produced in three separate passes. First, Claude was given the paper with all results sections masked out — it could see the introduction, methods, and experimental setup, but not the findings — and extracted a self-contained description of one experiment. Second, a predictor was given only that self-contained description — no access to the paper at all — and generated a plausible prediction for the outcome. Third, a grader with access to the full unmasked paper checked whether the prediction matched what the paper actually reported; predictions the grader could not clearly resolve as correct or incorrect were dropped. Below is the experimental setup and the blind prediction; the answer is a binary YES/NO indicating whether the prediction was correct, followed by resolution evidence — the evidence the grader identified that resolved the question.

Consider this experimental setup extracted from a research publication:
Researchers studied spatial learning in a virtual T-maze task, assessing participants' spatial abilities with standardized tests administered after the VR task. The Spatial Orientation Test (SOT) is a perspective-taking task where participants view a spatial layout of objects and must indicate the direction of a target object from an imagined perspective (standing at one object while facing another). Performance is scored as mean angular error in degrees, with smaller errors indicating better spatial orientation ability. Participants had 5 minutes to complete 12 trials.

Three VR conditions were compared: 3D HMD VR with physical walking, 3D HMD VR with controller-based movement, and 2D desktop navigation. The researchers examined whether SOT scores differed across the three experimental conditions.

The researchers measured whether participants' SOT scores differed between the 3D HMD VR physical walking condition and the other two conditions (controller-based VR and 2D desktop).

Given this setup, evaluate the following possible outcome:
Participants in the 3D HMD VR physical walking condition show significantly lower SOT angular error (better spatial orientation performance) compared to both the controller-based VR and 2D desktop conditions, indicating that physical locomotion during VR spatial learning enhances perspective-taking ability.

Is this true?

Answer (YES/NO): NO